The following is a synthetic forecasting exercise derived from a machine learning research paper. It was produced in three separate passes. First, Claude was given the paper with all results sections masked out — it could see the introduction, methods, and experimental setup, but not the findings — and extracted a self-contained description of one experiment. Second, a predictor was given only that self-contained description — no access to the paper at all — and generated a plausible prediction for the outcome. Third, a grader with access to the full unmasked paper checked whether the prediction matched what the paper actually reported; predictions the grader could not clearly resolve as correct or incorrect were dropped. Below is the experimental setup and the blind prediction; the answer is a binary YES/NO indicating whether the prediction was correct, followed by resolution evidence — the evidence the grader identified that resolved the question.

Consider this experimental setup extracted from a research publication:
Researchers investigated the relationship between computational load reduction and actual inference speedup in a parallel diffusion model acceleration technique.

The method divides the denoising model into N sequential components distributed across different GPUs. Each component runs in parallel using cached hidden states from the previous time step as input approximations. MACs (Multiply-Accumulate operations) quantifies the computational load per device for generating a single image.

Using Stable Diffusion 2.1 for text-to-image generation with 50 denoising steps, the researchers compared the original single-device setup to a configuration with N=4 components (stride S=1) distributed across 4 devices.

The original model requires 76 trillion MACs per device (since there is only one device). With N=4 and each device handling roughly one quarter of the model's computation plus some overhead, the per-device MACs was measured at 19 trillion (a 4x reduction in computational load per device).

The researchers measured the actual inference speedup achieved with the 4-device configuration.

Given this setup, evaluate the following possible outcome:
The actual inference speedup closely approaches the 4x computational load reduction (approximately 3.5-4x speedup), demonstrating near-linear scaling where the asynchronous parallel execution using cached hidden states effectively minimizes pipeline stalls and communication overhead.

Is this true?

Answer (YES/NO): NO